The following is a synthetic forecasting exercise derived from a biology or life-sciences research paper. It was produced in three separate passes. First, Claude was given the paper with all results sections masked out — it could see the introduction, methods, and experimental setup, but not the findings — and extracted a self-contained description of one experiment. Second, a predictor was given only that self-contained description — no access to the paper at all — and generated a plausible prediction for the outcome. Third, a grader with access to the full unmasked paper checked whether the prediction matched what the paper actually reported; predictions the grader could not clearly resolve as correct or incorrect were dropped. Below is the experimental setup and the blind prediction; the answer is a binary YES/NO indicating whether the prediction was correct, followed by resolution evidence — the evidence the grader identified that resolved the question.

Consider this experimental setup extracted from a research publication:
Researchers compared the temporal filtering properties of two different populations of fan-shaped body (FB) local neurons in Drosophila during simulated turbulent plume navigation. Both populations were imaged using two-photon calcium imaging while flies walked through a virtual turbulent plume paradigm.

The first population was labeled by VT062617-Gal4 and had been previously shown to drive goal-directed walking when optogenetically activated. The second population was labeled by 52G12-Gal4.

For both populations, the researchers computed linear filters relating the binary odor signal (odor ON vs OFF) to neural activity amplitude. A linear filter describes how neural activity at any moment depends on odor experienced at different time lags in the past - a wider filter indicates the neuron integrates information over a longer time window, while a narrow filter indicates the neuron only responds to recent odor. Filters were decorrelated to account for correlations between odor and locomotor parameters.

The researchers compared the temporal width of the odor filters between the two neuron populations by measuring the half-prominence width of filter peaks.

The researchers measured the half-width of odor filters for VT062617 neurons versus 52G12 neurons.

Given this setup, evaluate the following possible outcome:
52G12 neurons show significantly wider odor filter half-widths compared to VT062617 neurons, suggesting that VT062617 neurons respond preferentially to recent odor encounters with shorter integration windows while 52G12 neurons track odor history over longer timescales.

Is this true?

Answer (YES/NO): NO